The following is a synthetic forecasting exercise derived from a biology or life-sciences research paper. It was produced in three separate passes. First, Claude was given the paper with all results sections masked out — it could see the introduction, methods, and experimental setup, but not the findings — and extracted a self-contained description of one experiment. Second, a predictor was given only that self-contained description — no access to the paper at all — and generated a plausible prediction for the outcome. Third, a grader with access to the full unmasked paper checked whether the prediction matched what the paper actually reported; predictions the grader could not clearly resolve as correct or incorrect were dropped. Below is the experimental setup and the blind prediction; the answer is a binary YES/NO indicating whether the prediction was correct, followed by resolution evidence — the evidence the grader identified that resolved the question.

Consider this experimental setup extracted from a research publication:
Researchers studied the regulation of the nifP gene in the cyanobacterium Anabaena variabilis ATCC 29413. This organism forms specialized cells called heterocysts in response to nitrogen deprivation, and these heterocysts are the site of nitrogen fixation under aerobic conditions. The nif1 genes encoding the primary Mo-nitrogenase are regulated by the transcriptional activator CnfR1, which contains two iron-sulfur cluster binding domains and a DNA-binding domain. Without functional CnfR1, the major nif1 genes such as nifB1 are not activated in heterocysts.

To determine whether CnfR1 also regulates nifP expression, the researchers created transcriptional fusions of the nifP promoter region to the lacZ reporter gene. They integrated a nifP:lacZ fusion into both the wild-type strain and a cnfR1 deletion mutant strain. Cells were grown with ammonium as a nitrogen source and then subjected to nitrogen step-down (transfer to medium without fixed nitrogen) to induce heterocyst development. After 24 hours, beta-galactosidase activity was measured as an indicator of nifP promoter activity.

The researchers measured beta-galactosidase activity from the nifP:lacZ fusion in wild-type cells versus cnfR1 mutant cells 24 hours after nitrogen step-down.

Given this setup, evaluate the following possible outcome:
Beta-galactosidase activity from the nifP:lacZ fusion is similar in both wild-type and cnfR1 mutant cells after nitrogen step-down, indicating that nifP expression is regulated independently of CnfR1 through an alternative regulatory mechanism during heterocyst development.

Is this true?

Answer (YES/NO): NO